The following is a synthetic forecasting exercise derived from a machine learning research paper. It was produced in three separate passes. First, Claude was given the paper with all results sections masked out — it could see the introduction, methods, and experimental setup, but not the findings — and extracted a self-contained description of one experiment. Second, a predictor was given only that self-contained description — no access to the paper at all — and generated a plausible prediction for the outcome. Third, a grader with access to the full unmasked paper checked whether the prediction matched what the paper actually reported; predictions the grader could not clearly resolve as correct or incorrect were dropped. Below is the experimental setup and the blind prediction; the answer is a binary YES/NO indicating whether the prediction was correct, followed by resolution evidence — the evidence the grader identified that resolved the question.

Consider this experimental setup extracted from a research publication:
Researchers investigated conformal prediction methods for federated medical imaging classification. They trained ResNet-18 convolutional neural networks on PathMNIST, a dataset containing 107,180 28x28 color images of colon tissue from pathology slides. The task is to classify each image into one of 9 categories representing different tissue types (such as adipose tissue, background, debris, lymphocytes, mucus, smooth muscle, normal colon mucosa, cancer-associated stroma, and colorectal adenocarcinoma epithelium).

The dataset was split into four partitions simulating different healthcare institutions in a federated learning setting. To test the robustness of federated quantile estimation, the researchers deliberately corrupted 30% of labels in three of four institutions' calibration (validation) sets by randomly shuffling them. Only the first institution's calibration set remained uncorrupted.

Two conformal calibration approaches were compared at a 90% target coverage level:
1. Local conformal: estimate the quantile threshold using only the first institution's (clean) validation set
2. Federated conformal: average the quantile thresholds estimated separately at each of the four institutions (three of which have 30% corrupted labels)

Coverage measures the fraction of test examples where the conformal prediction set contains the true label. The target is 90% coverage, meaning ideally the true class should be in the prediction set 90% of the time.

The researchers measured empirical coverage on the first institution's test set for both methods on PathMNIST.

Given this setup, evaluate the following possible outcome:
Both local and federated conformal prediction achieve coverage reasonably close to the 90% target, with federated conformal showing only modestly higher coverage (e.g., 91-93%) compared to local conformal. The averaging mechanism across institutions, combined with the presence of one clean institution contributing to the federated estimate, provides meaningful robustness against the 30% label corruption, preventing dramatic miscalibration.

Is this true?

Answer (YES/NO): NO